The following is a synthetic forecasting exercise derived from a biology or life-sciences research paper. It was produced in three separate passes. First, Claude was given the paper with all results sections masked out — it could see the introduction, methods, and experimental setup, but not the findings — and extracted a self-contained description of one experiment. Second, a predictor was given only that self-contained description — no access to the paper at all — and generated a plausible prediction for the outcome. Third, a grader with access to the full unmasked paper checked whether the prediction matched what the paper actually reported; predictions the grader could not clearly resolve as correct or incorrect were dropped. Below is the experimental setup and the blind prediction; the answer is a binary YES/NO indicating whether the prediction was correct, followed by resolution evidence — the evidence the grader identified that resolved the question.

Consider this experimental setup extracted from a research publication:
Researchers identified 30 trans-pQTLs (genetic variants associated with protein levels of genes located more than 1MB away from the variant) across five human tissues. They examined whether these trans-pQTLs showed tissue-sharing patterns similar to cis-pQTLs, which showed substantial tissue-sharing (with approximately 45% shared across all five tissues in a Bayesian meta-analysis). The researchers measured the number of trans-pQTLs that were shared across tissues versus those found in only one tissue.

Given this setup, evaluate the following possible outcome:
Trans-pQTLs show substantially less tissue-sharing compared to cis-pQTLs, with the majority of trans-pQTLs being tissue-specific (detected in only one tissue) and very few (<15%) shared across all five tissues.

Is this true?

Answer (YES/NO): YES